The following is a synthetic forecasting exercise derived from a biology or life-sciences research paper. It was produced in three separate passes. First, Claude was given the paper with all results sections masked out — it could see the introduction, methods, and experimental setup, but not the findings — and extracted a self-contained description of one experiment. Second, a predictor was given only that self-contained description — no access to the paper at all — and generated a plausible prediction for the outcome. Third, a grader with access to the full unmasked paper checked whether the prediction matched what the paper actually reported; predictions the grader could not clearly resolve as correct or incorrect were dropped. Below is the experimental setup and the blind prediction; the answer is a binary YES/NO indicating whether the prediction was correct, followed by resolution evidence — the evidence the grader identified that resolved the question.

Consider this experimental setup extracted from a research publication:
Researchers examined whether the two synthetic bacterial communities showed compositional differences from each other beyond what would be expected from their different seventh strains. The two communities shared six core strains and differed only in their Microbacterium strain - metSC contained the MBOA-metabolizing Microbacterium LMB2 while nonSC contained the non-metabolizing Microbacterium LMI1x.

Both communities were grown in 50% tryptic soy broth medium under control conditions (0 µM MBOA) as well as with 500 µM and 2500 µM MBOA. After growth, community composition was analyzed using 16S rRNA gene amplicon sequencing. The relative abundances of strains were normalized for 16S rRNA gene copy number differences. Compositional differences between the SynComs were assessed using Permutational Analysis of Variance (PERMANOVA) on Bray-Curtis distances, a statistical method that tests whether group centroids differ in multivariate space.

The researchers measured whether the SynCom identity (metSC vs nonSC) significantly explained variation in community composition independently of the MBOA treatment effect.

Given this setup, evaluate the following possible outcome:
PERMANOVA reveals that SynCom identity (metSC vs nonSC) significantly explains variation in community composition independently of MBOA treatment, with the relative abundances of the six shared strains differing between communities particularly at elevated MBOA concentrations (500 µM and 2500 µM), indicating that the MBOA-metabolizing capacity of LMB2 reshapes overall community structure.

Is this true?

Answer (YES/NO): NO